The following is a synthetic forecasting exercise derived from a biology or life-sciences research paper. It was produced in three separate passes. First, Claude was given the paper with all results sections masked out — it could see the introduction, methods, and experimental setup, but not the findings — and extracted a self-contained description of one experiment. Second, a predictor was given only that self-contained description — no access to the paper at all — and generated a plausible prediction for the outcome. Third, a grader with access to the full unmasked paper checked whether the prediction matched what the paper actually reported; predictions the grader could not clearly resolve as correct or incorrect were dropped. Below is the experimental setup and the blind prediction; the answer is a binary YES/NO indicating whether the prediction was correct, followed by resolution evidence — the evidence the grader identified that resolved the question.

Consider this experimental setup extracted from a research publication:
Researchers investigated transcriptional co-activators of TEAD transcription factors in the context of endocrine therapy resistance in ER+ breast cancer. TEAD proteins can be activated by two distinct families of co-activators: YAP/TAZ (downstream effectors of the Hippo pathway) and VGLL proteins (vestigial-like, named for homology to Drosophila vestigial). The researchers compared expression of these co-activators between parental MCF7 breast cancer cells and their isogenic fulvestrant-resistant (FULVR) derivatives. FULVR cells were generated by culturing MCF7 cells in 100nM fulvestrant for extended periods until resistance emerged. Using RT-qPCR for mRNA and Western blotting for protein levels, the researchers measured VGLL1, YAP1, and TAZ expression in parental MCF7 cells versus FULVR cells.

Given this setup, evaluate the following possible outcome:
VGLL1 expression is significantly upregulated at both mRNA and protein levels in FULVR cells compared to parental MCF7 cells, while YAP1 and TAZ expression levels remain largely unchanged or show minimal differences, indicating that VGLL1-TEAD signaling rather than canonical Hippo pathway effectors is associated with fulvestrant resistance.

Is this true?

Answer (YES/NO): NO